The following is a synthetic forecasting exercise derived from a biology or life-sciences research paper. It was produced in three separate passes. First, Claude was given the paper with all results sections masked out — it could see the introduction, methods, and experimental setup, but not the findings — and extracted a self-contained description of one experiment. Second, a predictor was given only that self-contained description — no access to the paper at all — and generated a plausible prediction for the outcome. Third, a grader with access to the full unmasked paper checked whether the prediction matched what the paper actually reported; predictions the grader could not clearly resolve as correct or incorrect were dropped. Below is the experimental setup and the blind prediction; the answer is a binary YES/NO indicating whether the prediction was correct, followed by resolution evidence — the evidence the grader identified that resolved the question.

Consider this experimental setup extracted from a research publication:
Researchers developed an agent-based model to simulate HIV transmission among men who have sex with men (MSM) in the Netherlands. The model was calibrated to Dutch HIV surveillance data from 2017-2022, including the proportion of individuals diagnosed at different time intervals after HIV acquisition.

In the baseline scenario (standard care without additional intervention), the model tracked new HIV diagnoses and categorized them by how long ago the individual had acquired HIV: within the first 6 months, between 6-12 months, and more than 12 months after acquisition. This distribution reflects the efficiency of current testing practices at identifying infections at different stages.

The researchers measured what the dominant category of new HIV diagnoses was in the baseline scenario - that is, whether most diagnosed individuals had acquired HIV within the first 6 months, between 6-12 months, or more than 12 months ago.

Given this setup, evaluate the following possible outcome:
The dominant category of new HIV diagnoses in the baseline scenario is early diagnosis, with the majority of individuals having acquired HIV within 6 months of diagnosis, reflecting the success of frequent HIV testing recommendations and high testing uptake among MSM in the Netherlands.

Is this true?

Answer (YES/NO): NO